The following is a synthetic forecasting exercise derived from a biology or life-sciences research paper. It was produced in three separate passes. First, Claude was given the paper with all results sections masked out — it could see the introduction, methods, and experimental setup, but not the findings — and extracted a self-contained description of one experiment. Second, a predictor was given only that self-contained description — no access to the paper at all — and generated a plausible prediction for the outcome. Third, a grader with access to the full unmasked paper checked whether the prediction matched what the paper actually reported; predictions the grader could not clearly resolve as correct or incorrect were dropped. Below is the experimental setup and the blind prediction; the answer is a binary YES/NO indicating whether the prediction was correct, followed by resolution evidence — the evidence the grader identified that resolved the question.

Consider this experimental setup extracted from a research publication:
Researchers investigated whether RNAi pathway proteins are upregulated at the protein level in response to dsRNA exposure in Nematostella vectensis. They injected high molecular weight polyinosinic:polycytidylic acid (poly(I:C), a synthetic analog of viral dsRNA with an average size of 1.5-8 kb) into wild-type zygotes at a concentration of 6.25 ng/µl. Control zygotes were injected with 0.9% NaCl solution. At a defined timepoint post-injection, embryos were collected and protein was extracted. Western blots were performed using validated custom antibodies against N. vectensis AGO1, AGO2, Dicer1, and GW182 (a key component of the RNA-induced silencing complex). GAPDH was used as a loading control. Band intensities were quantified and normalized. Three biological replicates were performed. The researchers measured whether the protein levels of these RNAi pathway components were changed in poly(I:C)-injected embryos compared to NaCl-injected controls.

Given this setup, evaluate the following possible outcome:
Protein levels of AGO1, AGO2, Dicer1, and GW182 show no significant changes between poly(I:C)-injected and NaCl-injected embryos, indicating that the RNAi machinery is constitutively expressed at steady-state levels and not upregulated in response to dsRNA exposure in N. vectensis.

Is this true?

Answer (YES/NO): NO